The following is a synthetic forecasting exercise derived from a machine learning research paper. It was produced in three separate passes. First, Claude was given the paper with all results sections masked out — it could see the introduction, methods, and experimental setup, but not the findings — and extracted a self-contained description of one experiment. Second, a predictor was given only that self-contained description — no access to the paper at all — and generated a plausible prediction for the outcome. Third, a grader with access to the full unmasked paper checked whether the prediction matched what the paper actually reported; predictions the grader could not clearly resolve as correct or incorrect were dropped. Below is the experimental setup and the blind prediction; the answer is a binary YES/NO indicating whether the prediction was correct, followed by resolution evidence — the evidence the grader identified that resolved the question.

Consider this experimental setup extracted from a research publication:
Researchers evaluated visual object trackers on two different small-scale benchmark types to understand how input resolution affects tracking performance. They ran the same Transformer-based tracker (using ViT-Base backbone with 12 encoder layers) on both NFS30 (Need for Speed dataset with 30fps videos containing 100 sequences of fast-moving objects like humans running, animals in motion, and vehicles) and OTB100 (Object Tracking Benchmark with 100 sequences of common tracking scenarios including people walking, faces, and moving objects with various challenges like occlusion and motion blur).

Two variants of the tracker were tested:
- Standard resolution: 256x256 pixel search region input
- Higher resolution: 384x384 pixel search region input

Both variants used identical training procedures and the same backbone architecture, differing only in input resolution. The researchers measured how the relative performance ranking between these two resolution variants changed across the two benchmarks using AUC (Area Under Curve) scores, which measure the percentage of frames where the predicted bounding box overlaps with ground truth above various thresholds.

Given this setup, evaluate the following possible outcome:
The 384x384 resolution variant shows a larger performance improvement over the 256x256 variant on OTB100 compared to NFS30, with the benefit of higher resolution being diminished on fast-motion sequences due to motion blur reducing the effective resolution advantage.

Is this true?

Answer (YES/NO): NO